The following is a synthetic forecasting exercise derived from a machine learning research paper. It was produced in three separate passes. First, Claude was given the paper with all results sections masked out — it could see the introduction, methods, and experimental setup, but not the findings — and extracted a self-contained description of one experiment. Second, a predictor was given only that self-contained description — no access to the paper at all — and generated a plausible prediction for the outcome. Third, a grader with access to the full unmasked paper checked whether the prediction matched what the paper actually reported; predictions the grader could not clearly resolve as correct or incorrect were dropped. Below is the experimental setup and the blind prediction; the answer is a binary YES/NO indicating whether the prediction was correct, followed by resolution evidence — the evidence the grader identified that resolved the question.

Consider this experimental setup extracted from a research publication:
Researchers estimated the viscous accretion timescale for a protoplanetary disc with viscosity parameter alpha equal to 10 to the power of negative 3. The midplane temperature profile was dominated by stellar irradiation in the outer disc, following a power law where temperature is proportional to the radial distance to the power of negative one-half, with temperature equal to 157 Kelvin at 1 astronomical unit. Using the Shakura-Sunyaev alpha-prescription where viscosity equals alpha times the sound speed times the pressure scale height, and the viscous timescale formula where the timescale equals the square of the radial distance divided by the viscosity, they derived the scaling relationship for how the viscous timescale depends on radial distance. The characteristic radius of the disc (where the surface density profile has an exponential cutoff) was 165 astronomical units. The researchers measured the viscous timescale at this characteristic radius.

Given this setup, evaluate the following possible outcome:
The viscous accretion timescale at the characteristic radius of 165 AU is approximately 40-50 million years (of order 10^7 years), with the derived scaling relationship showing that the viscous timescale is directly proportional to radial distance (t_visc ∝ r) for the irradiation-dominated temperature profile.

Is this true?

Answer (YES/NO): NO